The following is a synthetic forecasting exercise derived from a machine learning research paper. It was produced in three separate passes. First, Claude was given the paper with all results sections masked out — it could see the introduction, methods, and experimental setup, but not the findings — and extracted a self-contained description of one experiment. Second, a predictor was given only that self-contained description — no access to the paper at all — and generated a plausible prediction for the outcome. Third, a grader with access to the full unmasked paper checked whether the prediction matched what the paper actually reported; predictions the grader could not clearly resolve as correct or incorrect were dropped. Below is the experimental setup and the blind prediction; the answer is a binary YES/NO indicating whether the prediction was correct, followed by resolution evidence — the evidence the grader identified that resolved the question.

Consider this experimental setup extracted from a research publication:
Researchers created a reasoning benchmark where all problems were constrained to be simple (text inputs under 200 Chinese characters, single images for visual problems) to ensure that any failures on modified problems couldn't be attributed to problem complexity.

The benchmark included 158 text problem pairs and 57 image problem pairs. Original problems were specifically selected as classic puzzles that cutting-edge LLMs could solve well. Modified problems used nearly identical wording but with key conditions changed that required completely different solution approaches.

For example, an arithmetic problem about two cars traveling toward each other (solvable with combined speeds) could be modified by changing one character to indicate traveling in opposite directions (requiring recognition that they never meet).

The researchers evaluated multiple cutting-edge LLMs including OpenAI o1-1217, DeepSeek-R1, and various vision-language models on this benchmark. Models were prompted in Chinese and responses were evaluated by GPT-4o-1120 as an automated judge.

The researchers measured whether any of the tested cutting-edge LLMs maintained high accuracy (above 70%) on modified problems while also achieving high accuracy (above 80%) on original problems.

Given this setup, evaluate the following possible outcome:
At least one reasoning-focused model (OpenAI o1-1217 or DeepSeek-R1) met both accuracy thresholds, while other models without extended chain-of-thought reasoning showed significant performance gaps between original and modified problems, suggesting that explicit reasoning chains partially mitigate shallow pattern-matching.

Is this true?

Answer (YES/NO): NO